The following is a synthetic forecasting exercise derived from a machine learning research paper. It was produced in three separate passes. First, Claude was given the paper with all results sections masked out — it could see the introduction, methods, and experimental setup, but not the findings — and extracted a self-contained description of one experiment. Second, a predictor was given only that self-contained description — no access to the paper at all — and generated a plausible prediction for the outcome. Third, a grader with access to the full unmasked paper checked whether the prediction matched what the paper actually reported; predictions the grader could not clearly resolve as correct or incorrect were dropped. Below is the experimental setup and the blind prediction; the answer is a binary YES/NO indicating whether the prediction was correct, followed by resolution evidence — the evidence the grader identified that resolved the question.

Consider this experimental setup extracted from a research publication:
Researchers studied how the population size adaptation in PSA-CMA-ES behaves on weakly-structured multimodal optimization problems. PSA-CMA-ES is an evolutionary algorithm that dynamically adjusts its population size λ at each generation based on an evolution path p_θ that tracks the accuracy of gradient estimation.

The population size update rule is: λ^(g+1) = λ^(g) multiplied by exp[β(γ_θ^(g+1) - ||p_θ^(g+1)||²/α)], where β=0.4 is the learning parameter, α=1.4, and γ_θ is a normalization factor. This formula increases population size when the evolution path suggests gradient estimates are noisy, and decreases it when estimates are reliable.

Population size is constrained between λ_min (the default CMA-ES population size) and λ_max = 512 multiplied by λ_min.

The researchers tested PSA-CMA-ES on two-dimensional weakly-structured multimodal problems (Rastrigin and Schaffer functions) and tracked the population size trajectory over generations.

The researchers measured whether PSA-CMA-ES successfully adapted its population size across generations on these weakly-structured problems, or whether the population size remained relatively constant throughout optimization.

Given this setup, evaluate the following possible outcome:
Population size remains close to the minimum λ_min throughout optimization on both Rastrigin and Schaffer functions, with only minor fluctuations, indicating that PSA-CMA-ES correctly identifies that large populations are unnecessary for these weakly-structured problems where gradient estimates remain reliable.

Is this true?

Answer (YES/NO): NO